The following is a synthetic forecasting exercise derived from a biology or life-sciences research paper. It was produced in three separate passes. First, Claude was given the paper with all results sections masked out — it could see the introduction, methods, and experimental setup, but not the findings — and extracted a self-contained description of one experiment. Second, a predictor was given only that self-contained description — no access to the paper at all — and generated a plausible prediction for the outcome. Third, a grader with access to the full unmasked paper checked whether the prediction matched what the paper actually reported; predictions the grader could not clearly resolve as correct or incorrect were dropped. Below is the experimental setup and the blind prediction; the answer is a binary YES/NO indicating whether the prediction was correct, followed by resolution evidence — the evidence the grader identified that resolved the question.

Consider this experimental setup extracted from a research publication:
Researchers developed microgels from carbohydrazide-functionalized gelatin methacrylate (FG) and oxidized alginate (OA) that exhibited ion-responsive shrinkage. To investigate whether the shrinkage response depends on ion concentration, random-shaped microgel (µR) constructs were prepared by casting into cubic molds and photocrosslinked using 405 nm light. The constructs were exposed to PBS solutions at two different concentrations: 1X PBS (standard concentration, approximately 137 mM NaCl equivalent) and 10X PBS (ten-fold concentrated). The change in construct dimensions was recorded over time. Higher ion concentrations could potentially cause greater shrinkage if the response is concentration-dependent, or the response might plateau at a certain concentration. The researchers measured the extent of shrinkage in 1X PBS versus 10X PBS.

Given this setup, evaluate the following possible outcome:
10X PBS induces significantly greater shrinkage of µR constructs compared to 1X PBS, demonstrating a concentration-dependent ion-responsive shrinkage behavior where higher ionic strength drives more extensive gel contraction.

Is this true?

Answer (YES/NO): NO